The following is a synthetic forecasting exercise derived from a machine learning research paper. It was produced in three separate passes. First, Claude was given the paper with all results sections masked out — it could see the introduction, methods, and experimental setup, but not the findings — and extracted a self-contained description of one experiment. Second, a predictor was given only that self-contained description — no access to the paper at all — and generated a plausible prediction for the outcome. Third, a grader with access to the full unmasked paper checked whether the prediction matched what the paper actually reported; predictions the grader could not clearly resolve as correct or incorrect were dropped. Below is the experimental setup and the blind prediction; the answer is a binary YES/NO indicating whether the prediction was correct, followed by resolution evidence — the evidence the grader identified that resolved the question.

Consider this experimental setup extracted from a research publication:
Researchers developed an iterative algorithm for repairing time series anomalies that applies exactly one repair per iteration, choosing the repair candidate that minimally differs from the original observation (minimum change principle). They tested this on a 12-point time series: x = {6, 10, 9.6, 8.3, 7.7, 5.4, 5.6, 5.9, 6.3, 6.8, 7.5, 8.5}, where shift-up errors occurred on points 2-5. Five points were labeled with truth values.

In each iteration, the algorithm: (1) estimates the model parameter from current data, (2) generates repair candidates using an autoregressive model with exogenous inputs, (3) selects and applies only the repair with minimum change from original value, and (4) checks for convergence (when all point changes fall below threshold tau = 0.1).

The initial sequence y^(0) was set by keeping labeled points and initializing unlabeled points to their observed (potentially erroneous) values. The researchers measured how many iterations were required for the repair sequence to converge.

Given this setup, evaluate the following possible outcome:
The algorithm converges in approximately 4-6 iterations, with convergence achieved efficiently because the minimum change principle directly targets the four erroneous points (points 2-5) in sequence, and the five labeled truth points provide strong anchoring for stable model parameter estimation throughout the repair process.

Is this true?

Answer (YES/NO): NO